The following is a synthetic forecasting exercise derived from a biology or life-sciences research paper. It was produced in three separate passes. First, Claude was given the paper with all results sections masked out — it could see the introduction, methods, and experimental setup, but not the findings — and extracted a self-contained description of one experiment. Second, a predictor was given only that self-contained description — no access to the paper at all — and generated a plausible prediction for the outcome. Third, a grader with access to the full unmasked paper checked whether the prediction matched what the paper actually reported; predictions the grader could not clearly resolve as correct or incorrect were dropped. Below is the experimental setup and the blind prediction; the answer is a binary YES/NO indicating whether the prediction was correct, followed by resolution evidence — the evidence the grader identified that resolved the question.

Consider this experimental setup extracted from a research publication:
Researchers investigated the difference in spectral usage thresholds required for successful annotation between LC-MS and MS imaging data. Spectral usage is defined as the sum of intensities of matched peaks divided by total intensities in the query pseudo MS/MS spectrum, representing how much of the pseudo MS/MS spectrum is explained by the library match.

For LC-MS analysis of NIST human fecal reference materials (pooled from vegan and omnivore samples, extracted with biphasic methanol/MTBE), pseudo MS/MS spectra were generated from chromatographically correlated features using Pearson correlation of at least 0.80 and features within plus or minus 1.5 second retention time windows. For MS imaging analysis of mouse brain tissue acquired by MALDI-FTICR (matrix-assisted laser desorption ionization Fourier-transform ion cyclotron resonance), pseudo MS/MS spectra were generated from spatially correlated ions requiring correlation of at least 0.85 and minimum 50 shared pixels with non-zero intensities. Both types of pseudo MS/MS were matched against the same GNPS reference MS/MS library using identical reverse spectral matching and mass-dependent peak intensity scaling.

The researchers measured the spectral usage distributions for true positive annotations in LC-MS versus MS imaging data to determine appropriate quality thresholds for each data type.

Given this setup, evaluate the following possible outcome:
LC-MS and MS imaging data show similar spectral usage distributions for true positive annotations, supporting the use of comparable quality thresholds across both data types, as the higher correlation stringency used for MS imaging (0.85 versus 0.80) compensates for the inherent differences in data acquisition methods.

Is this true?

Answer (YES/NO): NO